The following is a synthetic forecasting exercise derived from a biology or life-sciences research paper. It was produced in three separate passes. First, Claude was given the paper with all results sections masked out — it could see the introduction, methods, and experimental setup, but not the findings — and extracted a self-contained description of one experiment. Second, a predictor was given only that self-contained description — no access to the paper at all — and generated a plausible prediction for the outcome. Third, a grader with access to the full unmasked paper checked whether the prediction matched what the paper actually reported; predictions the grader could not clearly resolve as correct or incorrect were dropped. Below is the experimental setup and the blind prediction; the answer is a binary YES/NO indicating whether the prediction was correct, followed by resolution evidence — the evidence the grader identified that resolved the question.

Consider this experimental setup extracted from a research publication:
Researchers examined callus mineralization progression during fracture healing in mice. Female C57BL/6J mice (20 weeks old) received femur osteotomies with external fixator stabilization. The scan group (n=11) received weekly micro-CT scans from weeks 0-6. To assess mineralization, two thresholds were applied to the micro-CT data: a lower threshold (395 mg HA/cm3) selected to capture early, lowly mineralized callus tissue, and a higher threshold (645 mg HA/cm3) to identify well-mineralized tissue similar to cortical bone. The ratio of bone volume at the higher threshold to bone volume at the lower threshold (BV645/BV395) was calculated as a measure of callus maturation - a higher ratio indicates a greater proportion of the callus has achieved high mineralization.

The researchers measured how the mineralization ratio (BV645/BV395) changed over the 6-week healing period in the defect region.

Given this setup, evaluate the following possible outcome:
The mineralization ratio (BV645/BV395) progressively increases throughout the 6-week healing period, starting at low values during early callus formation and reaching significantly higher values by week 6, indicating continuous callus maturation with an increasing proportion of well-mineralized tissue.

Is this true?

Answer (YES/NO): NO